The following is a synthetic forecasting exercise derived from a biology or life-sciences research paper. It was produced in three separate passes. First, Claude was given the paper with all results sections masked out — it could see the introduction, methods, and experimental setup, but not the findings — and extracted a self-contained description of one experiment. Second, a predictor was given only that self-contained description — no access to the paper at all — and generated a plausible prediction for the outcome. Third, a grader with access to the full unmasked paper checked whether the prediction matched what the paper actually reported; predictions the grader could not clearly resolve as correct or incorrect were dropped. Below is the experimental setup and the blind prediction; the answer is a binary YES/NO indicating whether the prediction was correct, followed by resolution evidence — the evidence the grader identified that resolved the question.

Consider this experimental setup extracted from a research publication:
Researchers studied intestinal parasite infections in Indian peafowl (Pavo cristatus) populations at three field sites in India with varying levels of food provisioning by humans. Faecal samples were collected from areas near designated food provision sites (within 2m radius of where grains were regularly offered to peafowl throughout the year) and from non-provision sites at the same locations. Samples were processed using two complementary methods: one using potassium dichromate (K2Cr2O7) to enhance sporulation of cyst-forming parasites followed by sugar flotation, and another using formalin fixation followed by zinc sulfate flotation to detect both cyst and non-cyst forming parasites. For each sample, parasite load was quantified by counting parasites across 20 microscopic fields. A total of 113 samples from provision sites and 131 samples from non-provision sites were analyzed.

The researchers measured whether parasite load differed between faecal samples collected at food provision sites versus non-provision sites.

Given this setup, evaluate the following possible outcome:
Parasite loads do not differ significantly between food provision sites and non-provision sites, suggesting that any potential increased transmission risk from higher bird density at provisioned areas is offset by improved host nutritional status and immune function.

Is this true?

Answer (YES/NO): NO